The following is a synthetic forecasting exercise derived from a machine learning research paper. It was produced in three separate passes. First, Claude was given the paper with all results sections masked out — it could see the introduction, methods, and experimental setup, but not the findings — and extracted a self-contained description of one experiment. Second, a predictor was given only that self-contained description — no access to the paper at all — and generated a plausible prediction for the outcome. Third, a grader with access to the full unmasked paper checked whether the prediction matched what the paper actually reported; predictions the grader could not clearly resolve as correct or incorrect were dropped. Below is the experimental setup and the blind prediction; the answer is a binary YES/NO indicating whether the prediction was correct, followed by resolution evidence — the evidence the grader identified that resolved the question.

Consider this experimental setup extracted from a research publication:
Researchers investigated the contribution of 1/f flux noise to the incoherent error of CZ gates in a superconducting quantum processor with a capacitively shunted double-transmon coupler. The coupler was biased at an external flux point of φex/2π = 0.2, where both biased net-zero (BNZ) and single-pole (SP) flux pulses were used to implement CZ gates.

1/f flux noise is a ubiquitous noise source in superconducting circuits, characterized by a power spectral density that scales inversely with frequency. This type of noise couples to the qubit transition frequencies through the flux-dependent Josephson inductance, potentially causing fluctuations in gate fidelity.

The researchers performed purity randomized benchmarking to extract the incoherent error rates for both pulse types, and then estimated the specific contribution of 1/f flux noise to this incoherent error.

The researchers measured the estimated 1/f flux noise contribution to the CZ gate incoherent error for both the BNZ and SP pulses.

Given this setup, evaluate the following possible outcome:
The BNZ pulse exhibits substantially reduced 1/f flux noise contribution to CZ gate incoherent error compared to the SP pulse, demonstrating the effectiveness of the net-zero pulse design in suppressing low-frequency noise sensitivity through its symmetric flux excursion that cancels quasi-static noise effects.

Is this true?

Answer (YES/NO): NO